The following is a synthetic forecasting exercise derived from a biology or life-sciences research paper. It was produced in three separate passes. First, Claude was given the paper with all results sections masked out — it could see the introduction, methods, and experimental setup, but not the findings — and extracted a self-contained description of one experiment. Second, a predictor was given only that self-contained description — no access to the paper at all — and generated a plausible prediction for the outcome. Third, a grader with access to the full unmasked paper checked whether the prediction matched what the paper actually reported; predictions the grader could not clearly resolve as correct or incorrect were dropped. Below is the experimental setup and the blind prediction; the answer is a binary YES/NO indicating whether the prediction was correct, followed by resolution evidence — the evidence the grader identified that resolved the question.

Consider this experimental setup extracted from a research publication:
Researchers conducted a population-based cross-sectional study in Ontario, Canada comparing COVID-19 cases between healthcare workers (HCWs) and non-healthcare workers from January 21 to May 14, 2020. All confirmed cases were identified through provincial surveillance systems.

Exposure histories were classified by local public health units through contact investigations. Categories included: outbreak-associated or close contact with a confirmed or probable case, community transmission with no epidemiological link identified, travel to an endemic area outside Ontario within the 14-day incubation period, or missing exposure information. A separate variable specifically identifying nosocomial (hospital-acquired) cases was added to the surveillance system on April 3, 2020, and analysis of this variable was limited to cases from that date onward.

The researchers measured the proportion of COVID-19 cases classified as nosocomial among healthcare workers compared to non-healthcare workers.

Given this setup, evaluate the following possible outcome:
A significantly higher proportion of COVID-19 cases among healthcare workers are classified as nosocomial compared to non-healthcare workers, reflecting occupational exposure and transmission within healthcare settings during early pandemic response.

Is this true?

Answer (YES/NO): NO